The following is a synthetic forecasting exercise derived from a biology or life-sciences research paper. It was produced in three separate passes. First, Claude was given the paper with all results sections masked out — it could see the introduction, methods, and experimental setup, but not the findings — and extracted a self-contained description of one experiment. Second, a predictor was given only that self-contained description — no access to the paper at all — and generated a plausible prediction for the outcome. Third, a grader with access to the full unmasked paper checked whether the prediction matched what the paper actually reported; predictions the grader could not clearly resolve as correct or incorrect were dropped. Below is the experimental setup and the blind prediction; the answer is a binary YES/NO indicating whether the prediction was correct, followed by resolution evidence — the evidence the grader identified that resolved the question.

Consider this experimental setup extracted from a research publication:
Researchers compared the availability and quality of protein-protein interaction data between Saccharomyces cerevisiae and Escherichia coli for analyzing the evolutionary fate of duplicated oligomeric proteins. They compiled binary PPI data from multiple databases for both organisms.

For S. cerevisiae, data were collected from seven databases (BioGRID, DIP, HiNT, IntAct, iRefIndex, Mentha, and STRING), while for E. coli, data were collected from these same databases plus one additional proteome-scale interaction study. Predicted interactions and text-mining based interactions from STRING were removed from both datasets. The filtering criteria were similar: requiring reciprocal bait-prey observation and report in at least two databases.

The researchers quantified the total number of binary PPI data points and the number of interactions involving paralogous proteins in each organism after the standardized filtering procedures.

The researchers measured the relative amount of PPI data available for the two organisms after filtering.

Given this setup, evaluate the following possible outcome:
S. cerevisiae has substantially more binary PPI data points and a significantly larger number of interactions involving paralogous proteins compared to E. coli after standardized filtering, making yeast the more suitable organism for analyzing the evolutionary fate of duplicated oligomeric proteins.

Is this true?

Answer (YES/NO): YES